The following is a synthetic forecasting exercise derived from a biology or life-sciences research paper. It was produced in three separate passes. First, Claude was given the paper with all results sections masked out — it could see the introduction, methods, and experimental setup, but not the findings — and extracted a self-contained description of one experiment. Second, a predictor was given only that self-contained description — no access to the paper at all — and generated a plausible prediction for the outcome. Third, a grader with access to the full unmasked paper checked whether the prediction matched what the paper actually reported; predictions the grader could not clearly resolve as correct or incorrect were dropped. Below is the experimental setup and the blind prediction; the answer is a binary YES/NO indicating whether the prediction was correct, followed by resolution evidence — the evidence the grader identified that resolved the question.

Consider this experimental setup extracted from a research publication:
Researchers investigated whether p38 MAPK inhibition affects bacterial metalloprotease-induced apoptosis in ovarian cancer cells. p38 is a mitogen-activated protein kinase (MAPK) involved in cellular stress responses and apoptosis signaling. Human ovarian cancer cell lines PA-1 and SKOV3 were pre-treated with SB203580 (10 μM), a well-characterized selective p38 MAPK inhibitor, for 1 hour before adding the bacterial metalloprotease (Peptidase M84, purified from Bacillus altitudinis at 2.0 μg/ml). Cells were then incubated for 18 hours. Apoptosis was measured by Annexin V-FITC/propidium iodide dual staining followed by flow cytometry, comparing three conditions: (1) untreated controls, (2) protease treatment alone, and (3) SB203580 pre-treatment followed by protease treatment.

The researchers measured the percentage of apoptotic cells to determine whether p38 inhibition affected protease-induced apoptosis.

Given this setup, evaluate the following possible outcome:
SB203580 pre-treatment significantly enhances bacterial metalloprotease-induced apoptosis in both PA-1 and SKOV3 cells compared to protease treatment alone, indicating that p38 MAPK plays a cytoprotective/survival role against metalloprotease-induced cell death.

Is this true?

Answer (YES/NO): NO